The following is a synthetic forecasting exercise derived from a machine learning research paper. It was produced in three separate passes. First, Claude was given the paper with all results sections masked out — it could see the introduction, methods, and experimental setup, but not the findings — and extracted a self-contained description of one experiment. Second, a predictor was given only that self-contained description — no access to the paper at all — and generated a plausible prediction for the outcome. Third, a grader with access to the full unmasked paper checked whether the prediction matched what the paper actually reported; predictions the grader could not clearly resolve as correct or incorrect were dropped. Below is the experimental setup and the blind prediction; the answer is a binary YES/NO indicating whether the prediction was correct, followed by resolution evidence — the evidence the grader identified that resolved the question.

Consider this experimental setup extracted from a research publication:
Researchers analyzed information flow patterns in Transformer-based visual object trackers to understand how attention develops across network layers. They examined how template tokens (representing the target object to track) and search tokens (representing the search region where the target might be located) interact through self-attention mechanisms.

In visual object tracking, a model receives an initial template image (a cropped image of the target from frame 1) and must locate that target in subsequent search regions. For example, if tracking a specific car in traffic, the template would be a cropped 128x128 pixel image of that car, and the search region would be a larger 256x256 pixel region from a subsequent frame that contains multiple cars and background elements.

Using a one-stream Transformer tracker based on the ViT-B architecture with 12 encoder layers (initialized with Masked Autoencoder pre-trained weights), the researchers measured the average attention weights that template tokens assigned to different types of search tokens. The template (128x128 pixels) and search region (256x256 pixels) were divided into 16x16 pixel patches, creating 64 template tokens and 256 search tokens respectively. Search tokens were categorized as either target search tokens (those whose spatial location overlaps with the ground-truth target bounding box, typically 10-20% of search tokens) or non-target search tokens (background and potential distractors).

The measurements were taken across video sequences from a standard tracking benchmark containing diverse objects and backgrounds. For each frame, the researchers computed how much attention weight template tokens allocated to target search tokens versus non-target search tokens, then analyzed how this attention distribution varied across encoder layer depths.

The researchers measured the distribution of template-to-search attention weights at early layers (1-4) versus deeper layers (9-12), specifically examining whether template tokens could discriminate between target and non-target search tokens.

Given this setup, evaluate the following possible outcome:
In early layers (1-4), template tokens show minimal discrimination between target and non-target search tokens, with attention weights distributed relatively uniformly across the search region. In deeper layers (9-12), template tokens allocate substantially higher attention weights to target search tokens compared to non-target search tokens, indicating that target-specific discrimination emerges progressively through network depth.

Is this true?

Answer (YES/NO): YES